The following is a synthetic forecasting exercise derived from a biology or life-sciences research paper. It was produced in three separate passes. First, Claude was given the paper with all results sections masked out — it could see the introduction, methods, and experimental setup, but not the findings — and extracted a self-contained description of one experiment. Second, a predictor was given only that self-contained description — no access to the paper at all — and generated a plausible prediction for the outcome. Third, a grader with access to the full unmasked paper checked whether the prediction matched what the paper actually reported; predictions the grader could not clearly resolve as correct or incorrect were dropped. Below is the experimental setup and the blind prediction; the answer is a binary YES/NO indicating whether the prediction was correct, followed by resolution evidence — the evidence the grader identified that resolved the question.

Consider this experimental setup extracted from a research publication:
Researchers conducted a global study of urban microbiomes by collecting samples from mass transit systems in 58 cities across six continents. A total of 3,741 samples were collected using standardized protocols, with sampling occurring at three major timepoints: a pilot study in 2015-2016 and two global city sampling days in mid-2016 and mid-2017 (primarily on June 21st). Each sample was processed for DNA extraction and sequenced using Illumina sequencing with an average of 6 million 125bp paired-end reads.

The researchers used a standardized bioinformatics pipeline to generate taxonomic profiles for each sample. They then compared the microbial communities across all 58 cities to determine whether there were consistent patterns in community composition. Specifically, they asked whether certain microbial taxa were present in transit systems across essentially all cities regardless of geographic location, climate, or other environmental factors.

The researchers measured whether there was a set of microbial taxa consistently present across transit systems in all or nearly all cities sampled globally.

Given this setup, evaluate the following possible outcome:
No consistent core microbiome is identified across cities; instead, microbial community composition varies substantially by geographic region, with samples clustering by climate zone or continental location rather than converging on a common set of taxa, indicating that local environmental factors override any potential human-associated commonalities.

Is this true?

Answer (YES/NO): NO